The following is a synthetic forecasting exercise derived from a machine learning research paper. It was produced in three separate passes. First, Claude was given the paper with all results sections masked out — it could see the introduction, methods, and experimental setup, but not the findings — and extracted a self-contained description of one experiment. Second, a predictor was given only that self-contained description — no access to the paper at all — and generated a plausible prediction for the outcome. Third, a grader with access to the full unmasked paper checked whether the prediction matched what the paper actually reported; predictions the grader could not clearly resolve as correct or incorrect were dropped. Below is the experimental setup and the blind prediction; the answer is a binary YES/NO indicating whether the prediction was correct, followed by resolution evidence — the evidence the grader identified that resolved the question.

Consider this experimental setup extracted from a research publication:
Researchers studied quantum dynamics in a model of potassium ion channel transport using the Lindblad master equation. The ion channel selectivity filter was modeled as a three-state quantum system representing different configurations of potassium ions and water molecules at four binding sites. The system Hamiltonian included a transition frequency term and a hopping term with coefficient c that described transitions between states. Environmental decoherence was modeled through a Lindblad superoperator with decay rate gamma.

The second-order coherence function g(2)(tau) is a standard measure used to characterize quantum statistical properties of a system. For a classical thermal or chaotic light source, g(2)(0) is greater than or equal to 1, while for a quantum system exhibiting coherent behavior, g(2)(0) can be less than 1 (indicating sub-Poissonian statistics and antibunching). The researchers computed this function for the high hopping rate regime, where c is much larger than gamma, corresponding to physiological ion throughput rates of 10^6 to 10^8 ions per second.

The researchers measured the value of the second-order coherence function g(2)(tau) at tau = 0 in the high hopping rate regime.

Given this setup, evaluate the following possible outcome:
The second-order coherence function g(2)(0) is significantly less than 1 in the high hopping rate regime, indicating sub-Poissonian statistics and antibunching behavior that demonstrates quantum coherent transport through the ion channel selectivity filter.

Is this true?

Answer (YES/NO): NO